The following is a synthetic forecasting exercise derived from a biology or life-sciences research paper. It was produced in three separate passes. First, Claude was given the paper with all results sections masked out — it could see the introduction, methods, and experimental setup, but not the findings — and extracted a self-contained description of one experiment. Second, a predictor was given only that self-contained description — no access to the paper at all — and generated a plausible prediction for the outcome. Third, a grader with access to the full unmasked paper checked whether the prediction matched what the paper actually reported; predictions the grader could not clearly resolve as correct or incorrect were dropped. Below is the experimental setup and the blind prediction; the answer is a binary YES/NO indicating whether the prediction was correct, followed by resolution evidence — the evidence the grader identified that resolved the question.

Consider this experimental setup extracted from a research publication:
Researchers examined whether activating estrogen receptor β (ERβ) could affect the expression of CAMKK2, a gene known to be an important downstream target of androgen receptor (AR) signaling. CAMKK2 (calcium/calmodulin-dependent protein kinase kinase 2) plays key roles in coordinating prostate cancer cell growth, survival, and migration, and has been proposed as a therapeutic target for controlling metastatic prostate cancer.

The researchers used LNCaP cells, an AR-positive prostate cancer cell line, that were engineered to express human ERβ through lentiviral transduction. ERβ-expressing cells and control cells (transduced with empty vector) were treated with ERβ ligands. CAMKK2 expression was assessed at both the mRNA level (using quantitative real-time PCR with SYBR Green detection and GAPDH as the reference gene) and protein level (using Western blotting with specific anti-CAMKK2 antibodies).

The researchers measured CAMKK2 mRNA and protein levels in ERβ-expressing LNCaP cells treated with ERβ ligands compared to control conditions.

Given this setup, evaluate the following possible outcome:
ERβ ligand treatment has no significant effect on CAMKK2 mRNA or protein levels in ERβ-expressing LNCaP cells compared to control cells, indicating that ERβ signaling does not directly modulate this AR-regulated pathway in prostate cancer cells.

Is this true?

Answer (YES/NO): NO